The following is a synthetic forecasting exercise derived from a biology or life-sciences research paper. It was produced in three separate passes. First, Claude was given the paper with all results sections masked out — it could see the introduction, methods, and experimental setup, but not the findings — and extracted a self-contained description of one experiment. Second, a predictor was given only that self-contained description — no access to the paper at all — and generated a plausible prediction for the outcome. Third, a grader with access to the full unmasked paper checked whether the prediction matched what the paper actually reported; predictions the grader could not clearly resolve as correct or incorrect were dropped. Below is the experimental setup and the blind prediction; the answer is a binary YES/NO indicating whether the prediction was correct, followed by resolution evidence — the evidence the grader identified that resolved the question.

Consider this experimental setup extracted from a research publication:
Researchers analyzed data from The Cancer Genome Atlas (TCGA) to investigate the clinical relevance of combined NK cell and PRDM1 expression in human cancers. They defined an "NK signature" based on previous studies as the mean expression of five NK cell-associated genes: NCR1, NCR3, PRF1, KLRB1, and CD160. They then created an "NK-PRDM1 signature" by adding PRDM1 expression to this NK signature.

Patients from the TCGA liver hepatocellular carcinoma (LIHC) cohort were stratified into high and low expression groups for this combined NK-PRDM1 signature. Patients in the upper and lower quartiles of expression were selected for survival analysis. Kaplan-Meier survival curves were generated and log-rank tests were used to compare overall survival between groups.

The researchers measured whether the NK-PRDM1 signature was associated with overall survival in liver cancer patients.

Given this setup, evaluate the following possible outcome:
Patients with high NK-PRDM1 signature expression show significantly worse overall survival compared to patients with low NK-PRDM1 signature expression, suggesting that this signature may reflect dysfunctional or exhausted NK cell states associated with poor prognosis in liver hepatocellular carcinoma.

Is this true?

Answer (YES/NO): NO